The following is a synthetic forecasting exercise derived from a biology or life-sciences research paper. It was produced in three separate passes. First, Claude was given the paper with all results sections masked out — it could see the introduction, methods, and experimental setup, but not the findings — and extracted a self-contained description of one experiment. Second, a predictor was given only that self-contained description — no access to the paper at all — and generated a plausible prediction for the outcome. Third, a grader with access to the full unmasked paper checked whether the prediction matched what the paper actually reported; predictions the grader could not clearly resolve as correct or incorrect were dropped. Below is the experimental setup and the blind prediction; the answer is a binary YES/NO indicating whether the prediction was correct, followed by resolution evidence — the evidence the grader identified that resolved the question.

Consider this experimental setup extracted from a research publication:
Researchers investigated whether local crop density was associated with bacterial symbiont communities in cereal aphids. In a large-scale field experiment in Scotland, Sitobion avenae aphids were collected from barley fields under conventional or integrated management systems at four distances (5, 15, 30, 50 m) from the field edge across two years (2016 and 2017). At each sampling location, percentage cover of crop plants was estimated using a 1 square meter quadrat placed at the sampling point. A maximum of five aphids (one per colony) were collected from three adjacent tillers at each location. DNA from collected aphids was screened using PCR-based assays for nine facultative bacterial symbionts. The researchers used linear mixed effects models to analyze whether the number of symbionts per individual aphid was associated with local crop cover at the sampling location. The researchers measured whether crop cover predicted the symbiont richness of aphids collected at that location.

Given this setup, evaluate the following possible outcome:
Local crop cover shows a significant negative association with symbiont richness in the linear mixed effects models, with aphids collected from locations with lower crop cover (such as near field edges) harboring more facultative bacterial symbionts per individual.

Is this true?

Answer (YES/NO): NO